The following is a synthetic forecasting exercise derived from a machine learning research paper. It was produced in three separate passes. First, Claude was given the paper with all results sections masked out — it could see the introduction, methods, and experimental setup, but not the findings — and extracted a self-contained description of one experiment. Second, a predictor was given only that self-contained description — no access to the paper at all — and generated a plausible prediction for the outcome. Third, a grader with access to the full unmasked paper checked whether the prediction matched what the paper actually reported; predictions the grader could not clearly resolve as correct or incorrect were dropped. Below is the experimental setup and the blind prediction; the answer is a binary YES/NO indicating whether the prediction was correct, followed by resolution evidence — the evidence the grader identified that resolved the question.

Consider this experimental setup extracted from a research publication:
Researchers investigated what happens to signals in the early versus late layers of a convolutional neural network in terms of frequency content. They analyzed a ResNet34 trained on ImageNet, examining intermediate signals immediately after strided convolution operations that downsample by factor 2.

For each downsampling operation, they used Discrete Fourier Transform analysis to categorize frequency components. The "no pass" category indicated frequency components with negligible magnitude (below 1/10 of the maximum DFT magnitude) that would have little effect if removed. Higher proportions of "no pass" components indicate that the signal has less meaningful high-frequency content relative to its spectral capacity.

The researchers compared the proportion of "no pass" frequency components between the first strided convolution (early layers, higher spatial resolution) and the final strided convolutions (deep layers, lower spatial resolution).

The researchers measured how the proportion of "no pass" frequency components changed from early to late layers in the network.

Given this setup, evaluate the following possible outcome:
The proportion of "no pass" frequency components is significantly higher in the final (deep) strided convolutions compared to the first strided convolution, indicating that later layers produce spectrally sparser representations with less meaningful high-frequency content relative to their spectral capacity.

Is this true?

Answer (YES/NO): NO